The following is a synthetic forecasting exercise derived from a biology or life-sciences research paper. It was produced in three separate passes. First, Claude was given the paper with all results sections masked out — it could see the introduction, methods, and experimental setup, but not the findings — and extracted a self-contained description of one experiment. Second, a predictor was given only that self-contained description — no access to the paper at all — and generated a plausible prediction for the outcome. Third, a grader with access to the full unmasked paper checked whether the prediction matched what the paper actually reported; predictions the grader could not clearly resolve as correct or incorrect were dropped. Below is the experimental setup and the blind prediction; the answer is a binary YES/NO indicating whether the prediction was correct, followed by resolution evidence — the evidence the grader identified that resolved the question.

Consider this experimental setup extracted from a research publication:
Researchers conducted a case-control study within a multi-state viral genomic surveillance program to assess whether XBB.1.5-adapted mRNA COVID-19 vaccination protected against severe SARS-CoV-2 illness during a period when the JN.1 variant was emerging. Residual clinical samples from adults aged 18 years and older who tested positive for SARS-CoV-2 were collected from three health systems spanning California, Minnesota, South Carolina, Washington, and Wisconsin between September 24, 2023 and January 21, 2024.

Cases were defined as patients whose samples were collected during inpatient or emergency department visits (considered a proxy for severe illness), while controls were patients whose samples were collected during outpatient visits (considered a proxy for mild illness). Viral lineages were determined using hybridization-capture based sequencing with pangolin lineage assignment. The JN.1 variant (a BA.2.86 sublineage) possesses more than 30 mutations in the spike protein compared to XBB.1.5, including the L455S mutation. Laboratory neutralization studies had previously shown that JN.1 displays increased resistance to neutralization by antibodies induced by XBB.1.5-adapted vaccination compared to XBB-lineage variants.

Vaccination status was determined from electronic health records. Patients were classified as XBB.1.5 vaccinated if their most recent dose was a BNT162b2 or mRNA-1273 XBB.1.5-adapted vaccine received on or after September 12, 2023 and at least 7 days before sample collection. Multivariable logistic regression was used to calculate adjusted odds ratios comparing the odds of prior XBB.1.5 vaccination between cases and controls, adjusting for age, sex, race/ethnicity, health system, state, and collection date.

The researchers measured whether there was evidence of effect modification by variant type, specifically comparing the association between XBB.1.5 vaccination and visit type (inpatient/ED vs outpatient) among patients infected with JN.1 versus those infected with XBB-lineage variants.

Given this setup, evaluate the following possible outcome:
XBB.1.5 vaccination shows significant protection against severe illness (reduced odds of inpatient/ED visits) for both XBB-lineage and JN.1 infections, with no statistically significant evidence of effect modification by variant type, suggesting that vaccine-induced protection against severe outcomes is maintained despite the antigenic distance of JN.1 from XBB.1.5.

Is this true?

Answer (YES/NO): NO